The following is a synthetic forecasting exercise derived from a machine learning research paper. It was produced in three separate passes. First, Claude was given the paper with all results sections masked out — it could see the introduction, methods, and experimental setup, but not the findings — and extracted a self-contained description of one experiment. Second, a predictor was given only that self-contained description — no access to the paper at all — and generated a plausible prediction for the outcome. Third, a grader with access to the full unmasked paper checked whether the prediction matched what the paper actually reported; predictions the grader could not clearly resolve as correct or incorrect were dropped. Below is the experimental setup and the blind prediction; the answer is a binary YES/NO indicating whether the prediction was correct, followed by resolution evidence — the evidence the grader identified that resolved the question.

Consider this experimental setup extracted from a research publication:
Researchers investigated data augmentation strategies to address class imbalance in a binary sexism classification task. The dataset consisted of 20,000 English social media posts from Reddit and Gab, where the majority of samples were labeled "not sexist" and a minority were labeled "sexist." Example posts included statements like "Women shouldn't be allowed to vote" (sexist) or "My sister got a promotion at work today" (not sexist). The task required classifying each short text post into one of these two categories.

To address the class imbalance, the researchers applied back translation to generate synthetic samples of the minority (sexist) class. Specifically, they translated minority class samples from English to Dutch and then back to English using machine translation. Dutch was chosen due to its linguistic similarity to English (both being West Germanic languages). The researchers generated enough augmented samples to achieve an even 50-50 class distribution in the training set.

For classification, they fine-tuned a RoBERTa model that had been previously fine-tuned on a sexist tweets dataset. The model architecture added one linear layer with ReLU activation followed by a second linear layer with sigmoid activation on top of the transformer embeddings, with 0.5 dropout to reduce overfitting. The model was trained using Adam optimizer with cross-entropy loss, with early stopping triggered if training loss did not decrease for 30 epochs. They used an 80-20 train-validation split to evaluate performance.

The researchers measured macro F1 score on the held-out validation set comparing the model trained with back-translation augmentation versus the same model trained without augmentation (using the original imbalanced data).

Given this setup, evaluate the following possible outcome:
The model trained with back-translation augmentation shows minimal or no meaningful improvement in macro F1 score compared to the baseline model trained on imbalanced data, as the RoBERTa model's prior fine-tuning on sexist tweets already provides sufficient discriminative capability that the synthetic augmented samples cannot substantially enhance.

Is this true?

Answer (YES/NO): NO